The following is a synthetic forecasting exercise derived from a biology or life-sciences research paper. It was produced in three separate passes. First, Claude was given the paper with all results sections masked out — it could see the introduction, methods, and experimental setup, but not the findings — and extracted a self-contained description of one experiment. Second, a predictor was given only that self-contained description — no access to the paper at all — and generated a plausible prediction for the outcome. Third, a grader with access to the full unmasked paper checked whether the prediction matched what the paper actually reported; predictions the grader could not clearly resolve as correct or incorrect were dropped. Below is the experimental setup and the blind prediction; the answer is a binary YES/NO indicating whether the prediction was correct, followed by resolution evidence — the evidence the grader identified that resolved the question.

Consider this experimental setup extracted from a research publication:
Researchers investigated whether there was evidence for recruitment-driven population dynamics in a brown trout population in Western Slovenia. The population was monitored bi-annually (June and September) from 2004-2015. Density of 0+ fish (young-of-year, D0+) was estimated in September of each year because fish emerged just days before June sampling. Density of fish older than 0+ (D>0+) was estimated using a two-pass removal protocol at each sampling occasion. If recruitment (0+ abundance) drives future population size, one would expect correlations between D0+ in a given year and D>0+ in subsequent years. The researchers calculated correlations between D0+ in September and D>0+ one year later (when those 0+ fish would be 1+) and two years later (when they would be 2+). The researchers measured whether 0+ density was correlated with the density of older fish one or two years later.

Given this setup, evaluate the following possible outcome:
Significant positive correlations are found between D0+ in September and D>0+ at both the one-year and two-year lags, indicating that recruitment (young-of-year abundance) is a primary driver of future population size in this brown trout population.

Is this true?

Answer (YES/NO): NO